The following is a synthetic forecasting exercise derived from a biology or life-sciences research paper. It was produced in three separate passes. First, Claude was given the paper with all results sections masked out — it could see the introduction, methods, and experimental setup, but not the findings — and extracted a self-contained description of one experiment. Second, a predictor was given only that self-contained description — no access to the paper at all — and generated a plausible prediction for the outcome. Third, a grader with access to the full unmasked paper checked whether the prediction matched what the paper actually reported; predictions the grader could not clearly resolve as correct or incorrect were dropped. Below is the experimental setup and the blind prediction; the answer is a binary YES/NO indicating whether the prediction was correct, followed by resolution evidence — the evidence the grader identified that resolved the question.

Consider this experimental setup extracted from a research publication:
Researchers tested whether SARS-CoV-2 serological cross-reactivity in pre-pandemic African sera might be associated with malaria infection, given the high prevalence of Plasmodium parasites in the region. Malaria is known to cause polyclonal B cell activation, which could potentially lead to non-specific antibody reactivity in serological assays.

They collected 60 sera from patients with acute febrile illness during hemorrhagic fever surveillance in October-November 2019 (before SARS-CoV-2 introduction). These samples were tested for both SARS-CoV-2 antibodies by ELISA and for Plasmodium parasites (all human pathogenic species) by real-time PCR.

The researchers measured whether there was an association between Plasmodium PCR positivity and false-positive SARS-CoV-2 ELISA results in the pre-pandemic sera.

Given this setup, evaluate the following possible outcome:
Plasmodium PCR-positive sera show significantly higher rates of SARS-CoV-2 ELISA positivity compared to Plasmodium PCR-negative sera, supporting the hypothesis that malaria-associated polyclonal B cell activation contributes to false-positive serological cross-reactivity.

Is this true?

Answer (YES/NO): NO